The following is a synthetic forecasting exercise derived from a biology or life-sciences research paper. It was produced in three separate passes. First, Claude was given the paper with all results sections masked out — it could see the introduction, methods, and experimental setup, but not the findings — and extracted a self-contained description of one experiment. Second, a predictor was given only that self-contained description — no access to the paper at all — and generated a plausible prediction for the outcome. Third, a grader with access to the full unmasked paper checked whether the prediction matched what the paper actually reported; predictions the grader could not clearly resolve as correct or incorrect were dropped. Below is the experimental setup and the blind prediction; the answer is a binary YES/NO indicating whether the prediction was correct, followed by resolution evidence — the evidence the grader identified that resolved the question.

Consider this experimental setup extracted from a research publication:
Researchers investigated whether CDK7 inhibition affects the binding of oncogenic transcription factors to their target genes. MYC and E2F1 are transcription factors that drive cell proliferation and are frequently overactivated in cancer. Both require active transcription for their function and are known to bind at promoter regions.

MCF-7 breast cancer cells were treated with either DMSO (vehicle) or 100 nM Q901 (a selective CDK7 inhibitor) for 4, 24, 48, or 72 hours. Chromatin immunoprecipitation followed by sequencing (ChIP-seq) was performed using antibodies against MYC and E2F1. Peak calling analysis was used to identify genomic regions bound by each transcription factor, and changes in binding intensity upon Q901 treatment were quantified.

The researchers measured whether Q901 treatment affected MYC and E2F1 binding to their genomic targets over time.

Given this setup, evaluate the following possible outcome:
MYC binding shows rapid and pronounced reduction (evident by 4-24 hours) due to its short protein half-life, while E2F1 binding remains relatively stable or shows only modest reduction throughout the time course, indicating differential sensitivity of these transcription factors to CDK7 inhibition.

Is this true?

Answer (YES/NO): NO